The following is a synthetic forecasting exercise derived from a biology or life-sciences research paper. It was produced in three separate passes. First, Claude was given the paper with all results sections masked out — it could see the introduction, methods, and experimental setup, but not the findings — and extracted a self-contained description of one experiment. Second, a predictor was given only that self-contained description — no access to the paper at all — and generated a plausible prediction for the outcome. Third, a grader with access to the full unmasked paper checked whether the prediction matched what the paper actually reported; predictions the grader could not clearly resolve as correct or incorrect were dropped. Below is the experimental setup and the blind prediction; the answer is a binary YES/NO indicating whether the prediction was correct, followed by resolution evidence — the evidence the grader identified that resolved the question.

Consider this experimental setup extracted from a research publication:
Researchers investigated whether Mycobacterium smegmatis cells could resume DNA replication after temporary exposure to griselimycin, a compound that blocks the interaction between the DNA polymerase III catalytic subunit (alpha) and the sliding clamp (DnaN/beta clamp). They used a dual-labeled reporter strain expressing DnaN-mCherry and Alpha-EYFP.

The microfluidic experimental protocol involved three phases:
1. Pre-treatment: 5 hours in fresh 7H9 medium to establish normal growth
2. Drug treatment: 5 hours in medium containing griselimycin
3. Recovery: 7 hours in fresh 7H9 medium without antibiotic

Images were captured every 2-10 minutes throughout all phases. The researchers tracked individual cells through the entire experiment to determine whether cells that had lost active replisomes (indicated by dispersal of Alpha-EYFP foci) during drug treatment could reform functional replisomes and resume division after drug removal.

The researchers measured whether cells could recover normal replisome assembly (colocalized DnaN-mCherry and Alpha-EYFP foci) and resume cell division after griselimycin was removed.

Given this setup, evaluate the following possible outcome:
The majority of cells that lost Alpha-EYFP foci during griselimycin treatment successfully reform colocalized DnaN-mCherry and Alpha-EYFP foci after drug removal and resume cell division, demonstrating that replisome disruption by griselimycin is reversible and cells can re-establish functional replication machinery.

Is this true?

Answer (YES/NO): NO